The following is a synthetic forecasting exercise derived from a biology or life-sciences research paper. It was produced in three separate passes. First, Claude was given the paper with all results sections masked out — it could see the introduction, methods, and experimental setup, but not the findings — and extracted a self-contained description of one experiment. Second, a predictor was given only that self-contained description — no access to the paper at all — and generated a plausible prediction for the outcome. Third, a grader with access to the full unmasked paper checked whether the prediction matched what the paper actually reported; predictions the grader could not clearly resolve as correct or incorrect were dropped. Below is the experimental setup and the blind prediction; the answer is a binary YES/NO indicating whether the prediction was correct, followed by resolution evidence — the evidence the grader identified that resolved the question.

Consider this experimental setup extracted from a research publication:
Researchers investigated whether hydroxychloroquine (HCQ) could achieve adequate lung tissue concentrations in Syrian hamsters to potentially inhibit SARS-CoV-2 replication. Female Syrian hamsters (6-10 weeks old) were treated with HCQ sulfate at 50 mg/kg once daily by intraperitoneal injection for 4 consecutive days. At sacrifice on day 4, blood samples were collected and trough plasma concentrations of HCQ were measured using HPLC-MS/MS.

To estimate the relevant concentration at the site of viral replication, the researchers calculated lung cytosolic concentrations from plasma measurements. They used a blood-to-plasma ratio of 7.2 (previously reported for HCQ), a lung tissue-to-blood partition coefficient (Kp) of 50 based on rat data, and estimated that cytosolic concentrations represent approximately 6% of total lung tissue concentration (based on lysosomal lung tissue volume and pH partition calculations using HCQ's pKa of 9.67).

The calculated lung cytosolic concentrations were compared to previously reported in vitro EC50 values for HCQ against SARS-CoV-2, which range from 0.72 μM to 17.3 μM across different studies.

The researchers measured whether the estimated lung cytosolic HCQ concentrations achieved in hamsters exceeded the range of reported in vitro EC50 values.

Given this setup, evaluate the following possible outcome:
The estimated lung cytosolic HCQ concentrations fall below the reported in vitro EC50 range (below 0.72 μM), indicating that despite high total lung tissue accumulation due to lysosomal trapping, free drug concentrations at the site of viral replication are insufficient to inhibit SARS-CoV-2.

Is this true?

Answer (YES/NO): NO